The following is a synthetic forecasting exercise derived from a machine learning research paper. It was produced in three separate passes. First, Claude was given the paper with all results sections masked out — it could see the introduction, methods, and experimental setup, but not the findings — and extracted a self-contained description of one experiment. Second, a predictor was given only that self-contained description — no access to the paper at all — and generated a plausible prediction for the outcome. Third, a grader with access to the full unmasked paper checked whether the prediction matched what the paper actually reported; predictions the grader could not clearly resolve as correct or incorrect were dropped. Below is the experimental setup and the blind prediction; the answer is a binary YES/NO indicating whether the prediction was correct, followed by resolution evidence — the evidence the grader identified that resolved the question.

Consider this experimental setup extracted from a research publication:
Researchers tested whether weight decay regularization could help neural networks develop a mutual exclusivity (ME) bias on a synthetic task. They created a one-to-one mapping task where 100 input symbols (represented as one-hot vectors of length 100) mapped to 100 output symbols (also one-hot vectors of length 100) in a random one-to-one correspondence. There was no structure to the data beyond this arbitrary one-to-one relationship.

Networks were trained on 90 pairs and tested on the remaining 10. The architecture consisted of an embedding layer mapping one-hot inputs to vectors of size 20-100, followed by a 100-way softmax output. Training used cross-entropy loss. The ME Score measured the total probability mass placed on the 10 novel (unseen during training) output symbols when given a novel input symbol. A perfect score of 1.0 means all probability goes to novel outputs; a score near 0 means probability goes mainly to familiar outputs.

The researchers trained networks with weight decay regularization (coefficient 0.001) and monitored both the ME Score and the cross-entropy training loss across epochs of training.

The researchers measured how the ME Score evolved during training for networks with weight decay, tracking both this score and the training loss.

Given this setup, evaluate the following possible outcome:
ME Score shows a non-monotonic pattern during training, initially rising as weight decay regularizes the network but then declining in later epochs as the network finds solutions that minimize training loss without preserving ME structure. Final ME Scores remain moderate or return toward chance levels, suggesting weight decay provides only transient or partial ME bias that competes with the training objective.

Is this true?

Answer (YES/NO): NO